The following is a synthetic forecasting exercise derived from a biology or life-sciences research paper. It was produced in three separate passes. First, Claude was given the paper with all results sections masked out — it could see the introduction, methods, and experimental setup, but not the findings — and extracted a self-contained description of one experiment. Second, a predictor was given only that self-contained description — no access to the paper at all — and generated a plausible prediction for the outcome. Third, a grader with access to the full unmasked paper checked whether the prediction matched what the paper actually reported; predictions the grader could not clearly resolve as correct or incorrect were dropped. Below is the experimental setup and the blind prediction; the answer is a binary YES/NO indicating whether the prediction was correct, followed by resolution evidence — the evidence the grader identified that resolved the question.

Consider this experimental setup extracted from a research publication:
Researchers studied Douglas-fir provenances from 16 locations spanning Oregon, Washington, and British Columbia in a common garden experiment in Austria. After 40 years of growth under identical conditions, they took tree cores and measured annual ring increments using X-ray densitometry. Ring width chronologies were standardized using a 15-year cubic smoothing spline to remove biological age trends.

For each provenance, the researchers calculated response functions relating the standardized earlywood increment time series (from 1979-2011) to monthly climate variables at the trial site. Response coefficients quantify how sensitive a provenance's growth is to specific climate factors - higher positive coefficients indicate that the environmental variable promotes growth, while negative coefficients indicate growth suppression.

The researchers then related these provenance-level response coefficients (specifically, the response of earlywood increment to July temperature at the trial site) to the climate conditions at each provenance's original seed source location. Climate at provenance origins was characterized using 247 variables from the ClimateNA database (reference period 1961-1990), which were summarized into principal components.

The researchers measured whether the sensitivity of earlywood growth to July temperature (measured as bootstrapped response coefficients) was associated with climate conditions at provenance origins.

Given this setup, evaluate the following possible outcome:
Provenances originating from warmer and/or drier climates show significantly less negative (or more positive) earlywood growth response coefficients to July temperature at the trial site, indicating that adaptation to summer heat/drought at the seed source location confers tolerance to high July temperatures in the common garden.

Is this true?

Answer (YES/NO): NO